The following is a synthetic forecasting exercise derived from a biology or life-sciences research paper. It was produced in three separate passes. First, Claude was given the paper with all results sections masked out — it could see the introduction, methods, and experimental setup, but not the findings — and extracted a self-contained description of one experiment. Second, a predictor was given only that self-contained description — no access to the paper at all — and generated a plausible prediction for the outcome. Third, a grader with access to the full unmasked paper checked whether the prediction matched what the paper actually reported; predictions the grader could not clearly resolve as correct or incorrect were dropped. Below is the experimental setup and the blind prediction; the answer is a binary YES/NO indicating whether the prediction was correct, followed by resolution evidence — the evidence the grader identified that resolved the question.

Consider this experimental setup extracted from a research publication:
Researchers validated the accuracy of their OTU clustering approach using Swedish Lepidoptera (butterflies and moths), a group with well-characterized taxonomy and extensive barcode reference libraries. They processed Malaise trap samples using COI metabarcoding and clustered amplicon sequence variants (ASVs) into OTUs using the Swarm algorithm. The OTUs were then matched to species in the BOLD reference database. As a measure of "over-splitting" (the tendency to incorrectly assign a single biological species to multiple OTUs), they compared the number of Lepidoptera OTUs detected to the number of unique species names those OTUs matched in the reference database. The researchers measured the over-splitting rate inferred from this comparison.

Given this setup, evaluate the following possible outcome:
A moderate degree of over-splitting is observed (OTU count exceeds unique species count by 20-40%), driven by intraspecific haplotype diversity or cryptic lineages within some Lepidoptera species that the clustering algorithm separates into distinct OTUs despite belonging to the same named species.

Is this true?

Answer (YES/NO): NO